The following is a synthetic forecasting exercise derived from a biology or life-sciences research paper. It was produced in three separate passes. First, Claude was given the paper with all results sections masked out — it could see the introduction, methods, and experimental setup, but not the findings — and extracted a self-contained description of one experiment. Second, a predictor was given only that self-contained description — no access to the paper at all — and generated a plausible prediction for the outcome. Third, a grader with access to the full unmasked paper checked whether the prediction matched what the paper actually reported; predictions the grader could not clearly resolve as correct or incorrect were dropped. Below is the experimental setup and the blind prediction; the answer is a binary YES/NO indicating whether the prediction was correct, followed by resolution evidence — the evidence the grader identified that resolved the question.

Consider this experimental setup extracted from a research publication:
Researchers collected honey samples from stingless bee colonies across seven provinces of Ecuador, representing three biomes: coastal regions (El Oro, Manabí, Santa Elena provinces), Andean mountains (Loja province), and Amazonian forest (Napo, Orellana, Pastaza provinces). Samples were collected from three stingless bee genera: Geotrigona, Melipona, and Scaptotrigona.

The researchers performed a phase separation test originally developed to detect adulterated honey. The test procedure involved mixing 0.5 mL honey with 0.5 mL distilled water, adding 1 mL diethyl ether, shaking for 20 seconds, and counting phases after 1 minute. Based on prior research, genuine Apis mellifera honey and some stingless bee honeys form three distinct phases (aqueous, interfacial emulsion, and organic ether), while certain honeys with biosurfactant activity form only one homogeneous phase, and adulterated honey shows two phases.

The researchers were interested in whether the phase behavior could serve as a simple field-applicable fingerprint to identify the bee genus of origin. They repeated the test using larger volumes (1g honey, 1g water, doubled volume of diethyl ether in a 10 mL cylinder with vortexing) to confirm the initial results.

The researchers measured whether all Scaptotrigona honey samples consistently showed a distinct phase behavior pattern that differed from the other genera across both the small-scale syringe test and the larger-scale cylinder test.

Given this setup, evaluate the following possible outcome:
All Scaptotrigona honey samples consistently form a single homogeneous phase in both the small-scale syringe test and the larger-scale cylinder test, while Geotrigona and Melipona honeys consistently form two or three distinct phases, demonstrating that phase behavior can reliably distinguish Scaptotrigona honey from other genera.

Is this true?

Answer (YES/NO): NO